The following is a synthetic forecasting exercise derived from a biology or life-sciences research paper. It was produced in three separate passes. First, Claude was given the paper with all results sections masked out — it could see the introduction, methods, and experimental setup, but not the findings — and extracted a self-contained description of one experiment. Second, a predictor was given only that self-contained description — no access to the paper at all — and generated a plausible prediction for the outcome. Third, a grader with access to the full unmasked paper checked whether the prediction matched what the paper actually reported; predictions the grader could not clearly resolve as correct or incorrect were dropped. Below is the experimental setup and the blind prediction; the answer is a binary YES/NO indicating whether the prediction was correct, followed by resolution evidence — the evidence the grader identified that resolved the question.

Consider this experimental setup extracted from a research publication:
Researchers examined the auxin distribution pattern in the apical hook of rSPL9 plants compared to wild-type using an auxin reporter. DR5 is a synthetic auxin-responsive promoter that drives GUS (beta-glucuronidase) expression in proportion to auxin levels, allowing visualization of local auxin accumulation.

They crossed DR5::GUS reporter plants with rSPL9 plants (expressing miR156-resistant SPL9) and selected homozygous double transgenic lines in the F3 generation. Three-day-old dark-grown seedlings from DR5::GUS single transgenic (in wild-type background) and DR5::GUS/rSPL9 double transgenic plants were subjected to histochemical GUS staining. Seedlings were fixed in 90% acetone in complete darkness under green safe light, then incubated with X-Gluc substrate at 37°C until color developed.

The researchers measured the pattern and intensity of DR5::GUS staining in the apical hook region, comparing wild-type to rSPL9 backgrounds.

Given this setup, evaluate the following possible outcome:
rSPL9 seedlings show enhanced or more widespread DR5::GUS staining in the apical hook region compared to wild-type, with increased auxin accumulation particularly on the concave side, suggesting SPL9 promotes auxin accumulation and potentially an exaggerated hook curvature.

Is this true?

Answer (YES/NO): YES